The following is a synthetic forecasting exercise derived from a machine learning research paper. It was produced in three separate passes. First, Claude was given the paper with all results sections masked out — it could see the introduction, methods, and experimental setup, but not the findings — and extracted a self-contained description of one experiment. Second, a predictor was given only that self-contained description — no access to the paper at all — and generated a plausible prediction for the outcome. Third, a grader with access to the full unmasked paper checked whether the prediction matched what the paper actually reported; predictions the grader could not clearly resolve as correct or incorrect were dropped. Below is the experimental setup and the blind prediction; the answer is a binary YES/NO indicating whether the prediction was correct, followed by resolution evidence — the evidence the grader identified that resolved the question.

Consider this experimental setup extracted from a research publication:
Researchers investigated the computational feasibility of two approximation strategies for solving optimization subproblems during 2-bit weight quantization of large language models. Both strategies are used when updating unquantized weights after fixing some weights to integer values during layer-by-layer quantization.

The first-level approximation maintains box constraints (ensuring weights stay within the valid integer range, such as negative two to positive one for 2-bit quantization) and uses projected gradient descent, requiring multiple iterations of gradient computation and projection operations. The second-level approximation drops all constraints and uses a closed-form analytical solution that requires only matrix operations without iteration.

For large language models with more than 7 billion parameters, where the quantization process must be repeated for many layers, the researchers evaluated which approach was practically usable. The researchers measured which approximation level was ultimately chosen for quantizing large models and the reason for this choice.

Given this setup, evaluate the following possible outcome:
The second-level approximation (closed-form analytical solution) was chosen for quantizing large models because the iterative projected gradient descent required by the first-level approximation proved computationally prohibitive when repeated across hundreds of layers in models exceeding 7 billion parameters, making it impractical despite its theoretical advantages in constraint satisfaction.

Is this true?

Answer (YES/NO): YES